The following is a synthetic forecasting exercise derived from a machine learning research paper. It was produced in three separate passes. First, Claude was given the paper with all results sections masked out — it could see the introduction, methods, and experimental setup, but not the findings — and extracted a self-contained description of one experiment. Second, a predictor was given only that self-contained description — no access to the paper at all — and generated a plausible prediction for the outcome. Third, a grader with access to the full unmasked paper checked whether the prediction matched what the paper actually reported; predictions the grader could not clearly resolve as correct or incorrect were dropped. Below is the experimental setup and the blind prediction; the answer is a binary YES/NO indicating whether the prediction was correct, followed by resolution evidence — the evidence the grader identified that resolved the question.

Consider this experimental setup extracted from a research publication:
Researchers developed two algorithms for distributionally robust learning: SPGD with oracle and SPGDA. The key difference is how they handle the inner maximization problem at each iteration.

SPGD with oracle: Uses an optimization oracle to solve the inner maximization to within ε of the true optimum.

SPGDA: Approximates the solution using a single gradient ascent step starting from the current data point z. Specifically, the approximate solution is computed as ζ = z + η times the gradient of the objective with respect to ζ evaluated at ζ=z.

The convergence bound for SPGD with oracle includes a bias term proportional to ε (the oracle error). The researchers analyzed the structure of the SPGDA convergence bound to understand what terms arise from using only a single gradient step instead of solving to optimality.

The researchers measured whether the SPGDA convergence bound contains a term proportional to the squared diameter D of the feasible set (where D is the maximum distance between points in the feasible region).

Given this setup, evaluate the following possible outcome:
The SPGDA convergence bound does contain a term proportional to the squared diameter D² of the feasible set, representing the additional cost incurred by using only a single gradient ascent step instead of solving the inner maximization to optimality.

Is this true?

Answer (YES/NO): YES